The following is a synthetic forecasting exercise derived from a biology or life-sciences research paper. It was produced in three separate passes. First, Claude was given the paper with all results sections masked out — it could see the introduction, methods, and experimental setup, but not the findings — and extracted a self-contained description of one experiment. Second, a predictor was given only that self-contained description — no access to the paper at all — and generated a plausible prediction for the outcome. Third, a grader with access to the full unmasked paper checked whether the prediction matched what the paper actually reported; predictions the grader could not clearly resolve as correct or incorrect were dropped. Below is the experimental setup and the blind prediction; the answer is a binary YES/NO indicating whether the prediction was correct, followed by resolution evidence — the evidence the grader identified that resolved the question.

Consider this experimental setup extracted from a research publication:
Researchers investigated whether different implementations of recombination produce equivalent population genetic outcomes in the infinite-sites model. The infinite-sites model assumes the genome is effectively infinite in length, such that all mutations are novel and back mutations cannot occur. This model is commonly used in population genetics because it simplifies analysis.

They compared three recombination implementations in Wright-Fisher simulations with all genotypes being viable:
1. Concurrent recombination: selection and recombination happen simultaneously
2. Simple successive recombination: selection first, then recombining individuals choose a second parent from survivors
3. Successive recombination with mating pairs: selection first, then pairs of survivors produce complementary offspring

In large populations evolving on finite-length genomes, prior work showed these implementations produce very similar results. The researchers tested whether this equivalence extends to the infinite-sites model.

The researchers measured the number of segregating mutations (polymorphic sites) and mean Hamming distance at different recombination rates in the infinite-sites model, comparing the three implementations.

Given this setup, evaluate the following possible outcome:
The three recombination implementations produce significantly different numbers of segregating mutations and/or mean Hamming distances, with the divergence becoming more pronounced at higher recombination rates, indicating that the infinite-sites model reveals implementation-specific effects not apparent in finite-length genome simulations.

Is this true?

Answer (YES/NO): YES